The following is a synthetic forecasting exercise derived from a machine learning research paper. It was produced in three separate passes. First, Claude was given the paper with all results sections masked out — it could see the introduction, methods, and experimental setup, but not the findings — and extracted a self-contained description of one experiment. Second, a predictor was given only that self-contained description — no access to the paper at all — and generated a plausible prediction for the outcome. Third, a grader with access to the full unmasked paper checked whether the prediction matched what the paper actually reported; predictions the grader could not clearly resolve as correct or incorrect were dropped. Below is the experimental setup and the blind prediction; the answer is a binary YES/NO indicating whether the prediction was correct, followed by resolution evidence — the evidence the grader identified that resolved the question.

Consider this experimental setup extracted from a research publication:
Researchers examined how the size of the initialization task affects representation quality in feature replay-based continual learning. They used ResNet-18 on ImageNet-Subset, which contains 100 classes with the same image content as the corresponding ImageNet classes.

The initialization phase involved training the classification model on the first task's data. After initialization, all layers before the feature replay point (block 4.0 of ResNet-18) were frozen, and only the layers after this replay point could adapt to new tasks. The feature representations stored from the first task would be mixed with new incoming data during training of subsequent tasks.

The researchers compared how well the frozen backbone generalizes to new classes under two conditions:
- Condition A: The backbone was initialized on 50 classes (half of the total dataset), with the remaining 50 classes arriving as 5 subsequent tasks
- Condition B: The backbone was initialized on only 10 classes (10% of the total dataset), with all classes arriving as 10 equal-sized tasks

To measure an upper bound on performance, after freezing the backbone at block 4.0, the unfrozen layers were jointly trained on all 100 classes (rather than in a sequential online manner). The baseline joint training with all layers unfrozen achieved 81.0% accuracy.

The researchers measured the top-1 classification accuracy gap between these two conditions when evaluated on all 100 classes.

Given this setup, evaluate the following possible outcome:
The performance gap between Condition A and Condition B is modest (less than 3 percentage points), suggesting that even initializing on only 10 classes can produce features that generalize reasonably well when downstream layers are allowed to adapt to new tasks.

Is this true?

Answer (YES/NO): NO